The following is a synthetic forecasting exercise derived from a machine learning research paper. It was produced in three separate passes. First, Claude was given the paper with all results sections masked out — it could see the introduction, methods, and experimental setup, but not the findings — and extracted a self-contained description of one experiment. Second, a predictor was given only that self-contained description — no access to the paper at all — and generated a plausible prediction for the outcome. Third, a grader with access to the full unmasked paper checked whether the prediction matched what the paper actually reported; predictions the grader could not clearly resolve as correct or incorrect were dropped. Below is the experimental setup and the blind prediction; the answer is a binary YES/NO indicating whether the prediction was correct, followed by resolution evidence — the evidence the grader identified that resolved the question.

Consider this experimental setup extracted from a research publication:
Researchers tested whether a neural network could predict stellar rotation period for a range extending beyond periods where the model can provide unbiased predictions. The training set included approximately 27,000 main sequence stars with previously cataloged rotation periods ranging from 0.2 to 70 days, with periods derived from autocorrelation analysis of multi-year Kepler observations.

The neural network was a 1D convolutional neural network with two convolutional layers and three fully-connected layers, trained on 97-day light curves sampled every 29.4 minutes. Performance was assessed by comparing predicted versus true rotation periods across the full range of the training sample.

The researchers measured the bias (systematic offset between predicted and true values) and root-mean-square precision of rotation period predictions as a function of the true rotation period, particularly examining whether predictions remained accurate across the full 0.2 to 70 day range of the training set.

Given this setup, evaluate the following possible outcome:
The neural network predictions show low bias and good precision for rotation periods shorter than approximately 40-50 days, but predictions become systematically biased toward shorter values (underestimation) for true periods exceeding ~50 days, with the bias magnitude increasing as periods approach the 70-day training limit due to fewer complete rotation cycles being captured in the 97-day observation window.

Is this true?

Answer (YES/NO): NO